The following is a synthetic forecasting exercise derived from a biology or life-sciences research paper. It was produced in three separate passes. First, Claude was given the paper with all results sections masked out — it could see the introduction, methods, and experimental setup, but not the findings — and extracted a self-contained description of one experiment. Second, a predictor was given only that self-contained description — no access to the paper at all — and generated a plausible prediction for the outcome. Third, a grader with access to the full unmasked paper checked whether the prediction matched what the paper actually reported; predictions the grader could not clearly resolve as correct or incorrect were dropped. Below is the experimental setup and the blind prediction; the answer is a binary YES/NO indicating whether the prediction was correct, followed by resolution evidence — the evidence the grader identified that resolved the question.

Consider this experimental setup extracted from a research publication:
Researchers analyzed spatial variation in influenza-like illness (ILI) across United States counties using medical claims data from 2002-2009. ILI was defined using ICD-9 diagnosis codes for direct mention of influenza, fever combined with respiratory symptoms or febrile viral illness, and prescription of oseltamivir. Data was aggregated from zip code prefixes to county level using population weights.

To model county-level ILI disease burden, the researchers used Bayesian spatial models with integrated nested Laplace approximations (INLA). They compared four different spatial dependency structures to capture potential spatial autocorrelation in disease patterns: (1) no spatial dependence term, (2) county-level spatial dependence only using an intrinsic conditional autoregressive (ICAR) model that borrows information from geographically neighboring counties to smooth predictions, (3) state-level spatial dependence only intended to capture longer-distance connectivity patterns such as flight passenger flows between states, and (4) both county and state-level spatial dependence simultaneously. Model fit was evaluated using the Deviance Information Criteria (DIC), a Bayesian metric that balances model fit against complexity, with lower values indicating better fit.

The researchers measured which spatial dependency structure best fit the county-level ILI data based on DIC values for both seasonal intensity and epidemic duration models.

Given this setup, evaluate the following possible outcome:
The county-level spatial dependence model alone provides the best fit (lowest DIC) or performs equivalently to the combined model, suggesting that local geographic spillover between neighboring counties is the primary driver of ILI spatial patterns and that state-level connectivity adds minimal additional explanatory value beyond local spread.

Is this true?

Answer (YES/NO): YES